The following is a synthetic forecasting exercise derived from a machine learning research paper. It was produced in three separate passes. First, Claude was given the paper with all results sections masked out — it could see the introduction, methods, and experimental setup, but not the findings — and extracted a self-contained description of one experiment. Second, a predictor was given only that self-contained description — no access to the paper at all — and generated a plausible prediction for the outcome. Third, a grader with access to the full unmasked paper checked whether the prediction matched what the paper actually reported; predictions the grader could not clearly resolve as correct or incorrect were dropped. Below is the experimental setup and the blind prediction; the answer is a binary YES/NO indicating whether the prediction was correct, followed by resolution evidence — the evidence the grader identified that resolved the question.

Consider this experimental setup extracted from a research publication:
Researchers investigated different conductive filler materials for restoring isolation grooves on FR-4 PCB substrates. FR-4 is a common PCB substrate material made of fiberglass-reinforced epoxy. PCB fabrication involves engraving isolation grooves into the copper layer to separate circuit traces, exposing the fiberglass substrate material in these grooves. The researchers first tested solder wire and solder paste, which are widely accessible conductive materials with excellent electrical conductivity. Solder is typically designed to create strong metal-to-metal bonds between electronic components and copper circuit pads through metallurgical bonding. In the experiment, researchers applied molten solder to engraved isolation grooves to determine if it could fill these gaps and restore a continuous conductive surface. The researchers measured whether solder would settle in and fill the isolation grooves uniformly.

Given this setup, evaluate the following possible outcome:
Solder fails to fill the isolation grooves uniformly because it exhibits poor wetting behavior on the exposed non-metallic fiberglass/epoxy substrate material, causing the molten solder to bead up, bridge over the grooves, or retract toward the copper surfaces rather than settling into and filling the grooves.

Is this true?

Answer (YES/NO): YES